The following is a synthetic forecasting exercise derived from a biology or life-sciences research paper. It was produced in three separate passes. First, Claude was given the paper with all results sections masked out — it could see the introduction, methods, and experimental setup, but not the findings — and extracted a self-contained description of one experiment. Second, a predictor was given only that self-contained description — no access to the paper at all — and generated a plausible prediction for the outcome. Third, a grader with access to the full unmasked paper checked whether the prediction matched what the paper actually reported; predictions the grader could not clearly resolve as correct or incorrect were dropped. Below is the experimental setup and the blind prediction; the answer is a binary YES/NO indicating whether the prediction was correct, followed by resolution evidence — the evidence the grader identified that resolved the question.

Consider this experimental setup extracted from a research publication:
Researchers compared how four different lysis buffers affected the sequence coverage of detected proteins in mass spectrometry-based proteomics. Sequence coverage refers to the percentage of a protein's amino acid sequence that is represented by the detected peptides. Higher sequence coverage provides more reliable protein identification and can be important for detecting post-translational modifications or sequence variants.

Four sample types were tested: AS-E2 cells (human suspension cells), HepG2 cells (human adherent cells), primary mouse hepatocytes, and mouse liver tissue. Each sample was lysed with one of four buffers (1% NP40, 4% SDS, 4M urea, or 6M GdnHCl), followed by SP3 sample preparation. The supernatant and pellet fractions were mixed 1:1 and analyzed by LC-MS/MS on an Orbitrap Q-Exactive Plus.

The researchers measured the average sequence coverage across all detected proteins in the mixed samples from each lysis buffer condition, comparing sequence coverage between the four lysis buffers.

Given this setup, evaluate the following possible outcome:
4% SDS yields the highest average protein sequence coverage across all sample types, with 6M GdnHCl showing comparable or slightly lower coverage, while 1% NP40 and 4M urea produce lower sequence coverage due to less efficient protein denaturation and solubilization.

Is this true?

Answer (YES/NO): NO